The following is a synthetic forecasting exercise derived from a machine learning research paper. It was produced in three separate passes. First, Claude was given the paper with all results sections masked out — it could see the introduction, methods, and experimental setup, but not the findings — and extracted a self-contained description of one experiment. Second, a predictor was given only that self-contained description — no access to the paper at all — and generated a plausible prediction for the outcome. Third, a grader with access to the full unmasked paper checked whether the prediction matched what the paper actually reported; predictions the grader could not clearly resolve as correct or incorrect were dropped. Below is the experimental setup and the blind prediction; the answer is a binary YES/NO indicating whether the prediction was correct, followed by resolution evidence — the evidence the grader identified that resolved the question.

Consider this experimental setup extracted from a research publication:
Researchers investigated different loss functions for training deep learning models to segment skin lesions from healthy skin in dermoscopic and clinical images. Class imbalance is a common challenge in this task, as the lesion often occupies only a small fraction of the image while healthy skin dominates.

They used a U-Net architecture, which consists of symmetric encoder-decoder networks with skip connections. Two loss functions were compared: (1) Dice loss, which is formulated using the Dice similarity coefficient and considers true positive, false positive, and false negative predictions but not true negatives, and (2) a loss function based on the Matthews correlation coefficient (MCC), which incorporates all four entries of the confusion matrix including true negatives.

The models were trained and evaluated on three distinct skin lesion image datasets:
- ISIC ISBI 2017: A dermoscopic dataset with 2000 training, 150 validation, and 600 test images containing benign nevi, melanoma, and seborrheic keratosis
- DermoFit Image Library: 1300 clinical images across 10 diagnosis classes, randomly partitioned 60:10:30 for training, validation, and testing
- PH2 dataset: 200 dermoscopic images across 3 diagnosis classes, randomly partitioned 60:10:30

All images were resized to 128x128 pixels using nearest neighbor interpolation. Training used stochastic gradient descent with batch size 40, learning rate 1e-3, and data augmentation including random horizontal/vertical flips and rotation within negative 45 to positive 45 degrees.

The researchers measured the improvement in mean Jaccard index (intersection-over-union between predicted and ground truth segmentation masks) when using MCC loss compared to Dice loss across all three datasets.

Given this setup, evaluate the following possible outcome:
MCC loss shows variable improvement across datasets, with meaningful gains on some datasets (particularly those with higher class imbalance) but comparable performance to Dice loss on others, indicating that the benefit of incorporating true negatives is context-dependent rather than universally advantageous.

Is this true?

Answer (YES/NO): NO